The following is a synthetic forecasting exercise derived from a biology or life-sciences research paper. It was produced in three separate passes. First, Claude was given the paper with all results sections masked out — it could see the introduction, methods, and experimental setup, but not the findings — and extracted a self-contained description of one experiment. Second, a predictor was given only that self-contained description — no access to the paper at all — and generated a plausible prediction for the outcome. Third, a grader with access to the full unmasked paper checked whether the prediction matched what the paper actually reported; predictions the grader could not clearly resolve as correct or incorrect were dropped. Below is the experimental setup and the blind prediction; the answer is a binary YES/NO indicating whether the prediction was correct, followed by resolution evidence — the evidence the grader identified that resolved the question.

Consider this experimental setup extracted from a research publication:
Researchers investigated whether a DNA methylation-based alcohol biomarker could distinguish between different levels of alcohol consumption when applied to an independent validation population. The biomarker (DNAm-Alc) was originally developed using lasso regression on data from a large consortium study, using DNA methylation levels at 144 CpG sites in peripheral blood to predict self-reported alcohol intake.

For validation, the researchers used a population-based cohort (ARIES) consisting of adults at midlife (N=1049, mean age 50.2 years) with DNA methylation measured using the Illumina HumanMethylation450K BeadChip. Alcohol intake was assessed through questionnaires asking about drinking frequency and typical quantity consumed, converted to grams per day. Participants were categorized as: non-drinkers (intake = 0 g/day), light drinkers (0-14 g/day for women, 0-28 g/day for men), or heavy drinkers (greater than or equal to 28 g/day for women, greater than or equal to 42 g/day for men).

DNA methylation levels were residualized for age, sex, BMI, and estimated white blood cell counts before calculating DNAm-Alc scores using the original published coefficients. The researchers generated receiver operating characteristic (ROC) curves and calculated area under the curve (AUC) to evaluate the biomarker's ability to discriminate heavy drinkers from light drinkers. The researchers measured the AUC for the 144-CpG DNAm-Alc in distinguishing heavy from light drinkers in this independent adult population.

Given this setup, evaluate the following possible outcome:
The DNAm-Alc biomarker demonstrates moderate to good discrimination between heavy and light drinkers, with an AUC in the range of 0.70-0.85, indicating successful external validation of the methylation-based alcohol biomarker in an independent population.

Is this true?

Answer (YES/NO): NO